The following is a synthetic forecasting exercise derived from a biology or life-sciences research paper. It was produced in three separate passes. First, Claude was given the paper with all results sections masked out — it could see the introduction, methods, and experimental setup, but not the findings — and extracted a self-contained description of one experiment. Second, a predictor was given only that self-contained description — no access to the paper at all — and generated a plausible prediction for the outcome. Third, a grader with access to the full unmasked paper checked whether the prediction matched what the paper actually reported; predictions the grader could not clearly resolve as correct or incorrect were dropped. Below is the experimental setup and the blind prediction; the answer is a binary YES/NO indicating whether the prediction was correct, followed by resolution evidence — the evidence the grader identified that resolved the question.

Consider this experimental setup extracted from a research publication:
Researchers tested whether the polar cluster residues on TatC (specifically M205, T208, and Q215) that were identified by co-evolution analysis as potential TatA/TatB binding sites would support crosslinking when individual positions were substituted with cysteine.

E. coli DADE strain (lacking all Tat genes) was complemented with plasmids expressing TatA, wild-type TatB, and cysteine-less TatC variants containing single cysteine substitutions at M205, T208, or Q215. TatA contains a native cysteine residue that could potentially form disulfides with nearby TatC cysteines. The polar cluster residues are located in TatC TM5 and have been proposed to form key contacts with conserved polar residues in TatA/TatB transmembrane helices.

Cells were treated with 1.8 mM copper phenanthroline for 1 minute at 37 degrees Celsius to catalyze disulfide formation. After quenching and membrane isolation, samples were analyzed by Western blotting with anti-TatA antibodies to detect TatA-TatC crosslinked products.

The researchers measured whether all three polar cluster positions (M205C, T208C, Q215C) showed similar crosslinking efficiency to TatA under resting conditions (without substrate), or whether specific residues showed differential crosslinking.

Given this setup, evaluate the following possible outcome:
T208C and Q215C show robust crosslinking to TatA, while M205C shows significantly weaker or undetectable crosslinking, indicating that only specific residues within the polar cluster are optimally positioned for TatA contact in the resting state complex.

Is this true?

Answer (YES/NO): NO